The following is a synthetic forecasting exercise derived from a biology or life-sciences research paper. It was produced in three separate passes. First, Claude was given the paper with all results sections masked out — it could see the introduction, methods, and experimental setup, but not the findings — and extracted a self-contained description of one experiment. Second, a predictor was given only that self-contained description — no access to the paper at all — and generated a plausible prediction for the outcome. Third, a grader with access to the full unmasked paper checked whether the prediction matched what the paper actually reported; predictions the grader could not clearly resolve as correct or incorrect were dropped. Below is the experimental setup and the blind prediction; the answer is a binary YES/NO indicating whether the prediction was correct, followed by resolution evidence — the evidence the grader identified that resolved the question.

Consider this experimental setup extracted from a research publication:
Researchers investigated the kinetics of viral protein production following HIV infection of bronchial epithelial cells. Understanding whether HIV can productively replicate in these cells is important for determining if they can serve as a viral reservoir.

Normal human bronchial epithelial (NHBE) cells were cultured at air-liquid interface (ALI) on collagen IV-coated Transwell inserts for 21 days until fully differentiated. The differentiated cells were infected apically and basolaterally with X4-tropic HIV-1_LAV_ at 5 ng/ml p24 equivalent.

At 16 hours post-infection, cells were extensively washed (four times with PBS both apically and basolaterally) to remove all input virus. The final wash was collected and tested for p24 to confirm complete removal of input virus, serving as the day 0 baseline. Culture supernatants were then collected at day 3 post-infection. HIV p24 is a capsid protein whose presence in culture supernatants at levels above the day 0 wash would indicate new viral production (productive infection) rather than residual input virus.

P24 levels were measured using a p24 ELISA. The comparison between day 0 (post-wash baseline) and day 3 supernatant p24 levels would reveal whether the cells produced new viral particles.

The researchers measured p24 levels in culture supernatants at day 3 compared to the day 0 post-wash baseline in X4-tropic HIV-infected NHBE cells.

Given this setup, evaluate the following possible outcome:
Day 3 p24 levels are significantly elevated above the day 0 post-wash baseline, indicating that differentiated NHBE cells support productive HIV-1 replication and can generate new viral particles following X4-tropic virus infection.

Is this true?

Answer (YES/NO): YES